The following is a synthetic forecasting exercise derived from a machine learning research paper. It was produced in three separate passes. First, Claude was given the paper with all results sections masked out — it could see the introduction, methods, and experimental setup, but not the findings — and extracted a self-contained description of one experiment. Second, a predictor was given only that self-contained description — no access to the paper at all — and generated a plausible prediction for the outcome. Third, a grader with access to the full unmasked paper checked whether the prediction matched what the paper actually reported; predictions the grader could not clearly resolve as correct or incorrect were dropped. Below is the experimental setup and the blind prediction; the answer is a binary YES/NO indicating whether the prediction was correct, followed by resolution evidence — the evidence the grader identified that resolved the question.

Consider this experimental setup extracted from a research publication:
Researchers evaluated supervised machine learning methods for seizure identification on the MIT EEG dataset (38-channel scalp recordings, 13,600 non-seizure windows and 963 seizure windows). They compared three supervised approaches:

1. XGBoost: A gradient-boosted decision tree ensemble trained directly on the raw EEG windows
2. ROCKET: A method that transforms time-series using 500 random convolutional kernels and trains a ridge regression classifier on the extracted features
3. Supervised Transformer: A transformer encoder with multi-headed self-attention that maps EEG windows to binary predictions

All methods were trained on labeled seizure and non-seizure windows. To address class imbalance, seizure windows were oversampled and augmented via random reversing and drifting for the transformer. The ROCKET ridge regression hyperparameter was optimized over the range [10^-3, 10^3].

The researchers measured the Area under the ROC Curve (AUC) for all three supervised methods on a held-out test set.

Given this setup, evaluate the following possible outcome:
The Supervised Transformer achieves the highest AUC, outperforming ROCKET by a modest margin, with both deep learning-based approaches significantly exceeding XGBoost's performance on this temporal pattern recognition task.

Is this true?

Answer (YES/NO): NO